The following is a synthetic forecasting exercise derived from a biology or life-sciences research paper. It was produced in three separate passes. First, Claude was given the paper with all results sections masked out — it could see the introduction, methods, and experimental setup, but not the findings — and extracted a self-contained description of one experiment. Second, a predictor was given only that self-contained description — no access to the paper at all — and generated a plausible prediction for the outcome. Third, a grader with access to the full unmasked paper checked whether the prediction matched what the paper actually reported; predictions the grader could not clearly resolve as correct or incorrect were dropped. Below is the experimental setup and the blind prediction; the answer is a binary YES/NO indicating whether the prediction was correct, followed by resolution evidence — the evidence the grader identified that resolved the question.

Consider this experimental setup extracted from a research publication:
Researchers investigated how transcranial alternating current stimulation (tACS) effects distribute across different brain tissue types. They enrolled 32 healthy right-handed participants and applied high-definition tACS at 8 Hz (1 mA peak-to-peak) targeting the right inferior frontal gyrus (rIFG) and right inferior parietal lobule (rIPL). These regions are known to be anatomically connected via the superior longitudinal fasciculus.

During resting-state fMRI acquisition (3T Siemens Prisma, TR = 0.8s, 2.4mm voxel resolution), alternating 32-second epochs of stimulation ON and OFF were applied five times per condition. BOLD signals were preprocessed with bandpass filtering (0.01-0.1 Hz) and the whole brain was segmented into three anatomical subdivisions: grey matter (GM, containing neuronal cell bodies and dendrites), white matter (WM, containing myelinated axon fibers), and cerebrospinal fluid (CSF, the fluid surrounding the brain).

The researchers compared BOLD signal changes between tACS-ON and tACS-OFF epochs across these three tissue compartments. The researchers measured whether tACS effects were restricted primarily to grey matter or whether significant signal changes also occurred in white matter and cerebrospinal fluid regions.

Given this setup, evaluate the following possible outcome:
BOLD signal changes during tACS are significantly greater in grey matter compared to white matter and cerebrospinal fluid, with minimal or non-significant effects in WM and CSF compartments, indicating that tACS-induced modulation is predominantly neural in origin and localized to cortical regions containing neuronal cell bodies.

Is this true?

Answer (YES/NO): NO